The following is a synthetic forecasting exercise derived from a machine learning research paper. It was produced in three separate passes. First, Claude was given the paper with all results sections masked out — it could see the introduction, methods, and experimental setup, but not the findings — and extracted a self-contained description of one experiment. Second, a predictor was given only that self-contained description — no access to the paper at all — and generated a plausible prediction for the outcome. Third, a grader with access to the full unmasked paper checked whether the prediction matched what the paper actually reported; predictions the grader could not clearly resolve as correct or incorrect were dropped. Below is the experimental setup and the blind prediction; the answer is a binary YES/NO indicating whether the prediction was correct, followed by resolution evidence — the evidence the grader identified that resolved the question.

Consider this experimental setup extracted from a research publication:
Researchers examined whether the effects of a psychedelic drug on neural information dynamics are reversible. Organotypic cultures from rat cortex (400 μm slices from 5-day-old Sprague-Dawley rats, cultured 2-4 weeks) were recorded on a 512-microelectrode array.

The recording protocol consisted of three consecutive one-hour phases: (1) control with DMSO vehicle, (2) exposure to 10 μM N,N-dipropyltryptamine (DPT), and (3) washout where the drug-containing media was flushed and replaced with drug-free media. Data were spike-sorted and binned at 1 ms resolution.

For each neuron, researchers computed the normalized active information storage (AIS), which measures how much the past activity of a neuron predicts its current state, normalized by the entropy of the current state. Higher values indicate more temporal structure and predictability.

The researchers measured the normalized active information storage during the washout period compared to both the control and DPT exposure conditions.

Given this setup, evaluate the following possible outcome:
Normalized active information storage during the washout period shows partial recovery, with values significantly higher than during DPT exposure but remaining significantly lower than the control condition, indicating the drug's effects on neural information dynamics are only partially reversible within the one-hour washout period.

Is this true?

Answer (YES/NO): NO